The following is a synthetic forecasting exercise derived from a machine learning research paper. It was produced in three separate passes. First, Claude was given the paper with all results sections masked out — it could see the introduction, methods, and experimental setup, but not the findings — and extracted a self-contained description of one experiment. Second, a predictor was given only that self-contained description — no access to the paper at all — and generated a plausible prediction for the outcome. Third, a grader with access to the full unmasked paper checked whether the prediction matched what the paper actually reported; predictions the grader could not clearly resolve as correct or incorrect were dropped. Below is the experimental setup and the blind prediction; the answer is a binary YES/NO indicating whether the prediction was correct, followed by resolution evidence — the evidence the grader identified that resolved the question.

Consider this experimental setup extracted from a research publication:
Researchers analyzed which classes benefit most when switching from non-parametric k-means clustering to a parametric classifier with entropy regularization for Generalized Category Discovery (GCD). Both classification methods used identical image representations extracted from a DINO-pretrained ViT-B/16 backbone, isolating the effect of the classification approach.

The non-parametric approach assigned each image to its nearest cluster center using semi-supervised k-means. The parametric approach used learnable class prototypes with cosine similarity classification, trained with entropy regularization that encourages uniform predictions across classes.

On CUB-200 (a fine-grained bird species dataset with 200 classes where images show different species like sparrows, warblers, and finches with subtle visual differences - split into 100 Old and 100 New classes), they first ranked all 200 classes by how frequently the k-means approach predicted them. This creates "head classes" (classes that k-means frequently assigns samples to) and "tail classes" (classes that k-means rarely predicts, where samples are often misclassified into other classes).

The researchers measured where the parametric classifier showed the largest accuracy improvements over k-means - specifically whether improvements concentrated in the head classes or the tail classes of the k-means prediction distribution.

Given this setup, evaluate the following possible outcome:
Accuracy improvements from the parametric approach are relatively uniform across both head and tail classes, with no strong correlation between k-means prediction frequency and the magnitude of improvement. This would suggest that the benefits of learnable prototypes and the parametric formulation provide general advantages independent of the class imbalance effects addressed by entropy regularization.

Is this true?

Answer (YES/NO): NO